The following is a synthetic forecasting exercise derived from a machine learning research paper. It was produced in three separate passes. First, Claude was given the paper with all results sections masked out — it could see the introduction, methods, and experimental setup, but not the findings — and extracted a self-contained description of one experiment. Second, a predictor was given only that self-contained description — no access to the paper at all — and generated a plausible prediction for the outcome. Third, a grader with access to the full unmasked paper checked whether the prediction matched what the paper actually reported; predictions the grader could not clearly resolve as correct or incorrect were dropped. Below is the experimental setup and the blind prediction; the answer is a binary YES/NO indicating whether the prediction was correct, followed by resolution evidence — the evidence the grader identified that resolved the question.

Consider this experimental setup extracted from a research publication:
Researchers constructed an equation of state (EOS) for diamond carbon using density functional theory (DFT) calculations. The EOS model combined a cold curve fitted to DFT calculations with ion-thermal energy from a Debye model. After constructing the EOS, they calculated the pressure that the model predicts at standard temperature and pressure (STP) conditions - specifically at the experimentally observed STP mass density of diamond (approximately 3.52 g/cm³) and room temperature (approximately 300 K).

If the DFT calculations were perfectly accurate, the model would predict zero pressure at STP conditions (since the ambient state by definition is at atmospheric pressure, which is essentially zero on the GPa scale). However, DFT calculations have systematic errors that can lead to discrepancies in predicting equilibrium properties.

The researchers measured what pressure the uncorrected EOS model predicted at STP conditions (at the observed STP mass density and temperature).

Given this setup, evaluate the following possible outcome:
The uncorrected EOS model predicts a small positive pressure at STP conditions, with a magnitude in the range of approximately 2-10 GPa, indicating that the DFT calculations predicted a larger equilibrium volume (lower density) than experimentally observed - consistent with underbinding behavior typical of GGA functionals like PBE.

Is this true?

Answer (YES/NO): NO